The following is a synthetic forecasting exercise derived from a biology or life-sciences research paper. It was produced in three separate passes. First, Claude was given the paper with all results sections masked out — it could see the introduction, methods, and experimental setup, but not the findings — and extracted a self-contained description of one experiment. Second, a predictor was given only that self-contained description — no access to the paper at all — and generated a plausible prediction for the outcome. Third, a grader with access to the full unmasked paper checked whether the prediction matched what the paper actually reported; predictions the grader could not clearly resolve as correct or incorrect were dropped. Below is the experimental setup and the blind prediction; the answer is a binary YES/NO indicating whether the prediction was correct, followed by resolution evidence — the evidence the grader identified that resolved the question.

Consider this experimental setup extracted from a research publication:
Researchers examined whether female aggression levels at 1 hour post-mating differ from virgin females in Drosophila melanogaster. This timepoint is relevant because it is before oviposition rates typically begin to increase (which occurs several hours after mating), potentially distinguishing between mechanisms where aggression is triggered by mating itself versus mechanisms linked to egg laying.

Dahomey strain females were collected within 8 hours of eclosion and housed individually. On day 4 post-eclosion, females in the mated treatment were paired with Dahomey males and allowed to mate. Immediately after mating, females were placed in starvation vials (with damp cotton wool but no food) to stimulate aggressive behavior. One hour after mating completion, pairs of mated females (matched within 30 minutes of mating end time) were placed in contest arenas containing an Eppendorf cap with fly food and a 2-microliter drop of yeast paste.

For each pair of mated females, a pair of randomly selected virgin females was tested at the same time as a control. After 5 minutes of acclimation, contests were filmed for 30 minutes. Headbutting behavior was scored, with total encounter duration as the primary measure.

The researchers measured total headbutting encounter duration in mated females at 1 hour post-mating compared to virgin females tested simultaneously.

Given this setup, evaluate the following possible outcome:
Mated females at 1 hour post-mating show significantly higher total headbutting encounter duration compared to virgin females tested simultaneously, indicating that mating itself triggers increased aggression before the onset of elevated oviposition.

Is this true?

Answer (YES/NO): NO